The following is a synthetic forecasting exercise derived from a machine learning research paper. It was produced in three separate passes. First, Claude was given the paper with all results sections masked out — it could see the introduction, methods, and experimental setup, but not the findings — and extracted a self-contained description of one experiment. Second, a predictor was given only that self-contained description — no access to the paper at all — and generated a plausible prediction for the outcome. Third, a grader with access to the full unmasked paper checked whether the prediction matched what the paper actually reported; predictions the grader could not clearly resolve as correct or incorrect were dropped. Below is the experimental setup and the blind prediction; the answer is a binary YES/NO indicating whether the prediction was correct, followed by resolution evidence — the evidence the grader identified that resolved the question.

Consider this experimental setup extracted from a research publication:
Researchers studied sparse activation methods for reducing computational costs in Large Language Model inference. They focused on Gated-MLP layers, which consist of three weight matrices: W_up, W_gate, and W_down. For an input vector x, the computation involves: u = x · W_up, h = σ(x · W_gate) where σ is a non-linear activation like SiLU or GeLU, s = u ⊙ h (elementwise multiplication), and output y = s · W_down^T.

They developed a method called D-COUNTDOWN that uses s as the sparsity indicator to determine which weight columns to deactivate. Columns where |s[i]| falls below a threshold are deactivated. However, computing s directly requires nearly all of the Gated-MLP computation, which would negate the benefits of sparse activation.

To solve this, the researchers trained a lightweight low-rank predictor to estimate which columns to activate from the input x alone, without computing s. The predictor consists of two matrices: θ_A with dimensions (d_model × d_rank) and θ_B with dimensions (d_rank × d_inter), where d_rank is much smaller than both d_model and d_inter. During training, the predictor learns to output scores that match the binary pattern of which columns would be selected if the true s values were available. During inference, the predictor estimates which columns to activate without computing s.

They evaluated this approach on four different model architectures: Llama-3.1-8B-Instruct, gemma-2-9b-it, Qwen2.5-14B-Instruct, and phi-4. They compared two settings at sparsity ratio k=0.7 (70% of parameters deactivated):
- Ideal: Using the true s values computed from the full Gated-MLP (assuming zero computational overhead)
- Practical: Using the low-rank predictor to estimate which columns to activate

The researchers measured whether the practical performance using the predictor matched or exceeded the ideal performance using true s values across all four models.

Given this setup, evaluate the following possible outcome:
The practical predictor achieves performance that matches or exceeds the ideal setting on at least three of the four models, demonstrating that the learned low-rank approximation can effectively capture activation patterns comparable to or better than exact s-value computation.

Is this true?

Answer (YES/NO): NO